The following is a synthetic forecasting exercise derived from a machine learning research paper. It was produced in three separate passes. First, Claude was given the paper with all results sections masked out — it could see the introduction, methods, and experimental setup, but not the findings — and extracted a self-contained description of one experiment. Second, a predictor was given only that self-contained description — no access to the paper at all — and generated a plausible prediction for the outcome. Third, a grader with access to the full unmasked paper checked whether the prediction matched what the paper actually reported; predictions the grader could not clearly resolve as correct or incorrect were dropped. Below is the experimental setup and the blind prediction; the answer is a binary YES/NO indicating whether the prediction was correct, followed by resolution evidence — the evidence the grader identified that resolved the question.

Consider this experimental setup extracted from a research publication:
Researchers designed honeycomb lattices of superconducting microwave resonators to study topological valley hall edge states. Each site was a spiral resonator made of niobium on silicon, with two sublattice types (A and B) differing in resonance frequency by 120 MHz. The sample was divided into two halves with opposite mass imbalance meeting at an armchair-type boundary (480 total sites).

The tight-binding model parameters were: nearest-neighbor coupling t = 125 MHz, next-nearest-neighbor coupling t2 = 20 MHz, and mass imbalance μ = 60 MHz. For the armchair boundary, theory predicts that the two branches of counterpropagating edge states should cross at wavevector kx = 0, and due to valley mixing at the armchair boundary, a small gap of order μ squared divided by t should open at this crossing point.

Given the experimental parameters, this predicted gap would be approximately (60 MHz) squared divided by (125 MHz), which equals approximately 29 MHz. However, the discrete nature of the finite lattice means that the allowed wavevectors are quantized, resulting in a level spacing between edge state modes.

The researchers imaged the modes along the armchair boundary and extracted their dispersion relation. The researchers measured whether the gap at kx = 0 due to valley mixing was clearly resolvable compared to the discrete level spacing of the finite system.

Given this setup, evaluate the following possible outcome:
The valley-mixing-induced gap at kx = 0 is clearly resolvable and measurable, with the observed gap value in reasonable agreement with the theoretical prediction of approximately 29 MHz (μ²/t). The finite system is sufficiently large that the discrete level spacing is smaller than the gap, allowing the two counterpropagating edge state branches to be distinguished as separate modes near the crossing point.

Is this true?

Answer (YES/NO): NO